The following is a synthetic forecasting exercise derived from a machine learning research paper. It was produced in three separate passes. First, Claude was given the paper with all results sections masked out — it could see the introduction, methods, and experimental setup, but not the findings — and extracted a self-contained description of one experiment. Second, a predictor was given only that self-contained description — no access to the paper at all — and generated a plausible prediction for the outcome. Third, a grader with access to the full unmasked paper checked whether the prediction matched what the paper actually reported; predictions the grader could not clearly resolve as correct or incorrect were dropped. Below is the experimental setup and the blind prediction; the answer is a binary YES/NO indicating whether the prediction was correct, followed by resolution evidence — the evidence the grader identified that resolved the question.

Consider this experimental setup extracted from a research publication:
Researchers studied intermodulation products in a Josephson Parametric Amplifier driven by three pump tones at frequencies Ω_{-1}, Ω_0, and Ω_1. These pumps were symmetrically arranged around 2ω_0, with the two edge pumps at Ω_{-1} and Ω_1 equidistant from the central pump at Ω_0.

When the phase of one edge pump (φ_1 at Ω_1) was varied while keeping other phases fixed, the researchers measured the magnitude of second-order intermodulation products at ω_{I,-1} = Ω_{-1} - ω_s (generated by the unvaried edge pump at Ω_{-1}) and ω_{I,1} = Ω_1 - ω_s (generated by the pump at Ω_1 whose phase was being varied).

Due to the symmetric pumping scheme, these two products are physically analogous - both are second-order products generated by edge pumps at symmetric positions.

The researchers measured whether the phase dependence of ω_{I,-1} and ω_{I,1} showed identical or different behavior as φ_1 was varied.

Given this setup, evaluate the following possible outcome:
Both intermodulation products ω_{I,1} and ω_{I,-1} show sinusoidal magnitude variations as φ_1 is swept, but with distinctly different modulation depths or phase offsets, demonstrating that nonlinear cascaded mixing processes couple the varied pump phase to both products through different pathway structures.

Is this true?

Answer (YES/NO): NO